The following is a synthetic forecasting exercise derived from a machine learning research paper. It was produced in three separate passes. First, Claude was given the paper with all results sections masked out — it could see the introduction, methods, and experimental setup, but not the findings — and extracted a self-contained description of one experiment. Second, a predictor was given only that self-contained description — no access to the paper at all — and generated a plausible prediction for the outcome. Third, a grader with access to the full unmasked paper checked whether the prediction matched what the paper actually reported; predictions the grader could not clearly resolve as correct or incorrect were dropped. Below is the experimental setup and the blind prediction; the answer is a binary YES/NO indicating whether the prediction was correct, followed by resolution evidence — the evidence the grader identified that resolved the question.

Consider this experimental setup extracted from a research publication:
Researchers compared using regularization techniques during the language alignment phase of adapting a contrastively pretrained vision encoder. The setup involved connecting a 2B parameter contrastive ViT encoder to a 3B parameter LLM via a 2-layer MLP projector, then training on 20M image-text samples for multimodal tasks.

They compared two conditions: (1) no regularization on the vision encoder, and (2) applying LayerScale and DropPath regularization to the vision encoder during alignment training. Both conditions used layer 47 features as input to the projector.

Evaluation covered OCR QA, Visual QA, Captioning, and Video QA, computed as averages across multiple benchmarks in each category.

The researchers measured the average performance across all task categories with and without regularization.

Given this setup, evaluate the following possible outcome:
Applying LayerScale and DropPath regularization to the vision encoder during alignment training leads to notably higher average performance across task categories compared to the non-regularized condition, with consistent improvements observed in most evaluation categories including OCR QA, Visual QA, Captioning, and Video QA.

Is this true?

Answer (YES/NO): YES